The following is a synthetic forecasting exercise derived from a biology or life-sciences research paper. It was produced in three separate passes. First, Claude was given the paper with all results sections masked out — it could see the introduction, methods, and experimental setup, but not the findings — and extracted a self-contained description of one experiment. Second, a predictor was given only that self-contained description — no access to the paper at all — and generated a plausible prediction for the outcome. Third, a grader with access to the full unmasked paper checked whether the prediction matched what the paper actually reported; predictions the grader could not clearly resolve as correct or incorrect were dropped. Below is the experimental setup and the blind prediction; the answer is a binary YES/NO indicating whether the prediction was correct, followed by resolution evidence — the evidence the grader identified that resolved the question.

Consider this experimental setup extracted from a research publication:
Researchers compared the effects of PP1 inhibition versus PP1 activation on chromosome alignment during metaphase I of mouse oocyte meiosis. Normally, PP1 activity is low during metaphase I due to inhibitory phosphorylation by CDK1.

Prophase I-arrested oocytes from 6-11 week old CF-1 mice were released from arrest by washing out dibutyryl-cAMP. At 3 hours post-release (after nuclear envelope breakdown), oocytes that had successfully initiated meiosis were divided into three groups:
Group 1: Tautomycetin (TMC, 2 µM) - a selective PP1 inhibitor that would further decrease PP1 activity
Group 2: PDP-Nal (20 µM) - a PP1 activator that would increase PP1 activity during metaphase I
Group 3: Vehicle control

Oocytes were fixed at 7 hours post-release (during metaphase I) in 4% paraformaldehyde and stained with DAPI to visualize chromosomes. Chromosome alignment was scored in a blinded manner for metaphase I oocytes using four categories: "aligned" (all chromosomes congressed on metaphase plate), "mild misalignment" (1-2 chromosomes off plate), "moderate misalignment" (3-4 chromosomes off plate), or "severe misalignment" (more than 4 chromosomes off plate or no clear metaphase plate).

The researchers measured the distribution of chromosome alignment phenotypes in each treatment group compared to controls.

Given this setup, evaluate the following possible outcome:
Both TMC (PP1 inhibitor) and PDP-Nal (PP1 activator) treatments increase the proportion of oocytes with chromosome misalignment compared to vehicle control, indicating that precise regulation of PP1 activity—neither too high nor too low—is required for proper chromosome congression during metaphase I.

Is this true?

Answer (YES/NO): NO